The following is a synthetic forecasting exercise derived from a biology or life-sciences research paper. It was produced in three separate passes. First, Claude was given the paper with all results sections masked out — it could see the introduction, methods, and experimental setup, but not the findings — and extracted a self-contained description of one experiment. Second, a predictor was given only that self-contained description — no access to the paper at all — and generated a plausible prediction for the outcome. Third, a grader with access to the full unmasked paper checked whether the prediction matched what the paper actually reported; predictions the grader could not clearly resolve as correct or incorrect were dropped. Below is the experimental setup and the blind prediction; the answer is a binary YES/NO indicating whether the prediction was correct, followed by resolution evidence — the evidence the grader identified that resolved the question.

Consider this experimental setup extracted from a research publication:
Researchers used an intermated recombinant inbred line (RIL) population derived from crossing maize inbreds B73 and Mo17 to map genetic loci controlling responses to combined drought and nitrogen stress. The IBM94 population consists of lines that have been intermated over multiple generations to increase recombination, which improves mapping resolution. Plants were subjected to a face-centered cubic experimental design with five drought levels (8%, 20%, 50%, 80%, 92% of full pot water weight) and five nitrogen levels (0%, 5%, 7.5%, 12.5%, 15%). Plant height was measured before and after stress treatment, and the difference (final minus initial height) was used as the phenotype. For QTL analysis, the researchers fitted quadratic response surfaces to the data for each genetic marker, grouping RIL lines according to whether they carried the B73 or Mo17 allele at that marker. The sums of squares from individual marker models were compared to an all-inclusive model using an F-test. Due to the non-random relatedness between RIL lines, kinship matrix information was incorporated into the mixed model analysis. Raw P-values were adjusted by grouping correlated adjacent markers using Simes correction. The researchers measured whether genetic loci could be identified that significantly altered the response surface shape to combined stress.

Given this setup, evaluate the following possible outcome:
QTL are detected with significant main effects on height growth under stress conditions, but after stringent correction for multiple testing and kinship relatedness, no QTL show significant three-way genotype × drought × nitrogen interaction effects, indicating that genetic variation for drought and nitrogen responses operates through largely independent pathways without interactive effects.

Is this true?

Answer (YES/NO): NO